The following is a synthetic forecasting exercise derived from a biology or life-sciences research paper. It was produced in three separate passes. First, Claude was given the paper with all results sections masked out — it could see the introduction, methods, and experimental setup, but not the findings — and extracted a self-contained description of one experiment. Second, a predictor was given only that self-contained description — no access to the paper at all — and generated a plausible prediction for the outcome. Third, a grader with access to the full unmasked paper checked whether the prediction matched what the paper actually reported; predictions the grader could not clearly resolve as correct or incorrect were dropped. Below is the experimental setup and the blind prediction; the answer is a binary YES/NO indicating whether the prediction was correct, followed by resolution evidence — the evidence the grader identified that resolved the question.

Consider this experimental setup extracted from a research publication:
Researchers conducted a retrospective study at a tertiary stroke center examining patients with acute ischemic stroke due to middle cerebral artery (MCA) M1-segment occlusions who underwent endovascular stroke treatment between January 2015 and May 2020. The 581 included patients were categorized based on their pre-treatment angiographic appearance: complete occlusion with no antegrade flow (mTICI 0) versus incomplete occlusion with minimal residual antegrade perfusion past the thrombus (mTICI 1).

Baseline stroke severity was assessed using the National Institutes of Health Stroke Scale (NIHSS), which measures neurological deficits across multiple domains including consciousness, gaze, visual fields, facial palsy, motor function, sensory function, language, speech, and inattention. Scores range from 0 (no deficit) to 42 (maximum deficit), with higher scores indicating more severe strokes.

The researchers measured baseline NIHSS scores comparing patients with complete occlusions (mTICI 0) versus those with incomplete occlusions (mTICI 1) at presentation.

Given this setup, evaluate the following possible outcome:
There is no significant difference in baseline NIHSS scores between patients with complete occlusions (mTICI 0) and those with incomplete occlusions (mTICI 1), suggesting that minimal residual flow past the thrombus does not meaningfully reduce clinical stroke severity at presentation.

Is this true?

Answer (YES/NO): NO